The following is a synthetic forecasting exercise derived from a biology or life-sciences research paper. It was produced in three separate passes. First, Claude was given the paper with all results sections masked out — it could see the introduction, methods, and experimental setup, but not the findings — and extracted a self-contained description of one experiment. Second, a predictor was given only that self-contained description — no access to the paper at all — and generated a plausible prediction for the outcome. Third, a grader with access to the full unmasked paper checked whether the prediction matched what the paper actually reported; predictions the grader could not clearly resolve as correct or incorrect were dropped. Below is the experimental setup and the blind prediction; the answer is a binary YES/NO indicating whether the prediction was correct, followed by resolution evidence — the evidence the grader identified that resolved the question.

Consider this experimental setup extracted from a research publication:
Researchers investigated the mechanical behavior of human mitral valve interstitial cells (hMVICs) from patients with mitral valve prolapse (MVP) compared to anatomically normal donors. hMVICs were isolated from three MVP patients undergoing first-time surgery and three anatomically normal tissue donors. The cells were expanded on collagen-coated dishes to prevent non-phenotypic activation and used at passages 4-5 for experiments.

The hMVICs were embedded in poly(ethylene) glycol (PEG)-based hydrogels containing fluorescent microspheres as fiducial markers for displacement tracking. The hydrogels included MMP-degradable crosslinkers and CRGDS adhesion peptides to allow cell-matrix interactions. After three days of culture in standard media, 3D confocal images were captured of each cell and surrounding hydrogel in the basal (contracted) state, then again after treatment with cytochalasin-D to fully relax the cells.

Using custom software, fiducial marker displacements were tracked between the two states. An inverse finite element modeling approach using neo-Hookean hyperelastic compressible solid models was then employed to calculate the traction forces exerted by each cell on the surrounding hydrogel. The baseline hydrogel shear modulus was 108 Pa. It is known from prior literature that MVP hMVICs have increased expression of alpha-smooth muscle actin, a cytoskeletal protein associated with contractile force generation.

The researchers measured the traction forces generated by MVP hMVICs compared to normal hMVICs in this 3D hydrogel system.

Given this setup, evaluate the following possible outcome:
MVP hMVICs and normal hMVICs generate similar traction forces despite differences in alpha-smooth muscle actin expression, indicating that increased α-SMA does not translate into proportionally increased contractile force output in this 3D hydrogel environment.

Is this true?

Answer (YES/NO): NO